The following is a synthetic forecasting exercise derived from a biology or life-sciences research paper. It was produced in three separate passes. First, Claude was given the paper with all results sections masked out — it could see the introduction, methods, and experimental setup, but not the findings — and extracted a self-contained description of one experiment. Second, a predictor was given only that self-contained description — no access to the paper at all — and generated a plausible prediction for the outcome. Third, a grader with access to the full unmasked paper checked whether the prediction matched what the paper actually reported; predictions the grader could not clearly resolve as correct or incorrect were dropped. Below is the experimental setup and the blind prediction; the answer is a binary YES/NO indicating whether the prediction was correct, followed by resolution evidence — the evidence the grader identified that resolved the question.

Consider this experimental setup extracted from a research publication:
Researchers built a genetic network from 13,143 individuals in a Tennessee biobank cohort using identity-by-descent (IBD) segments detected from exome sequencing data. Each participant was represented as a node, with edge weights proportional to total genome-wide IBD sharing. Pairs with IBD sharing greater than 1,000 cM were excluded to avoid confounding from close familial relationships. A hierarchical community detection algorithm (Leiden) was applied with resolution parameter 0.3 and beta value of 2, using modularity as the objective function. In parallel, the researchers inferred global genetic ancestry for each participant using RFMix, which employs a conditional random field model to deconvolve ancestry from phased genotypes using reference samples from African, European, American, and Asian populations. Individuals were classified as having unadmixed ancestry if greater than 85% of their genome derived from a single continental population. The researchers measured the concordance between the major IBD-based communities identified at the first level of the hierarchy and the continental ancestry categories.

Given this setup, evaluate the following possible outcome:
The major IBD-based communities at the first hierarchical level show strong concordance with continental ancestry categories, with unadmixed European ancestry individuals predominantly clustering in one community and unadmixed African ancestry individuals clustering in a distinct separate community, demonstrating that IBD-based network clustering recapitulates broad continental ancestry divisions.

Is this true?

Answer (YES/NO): YES